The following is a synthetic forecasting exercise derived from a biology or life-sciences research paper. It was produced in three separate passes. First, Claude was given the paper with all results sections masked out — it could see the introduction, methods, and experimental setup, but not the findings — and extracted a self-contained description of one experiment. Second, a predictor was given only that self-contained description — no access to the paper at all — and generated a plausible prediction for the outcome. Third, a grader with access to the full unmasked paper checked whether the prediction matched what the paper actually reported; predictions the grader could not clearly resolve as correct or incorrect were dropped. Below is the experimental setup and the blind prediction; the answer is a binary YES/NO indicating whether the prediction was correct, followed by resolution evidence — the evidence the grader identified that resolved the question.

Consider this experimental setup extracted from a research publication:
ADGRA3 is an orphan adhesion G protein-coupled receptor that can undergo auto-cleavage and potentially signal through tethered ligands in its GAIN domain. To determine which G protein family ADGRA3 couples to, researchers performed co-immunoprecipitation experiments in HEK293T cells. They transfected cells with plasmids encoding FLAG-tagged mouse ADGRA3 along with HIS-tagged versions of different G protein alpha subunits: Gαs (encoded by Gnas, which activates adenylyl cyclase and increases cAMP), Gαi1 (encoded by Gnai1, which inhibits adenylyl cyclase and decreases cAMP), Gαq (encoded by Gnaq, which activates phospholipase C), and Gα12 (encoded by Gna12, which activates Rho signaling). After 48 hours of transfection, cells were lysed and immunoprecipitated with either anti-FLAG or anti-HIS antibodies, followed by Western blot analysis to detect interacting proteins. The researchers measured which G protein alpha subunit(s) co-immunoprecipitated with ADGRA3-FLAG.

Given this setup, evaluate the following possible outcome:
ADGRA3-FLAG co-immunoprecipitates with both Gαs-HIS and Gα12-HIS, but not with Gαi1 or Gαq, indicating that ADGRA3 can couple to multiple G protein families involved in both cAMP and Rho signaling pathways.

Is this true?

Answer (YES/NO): NO